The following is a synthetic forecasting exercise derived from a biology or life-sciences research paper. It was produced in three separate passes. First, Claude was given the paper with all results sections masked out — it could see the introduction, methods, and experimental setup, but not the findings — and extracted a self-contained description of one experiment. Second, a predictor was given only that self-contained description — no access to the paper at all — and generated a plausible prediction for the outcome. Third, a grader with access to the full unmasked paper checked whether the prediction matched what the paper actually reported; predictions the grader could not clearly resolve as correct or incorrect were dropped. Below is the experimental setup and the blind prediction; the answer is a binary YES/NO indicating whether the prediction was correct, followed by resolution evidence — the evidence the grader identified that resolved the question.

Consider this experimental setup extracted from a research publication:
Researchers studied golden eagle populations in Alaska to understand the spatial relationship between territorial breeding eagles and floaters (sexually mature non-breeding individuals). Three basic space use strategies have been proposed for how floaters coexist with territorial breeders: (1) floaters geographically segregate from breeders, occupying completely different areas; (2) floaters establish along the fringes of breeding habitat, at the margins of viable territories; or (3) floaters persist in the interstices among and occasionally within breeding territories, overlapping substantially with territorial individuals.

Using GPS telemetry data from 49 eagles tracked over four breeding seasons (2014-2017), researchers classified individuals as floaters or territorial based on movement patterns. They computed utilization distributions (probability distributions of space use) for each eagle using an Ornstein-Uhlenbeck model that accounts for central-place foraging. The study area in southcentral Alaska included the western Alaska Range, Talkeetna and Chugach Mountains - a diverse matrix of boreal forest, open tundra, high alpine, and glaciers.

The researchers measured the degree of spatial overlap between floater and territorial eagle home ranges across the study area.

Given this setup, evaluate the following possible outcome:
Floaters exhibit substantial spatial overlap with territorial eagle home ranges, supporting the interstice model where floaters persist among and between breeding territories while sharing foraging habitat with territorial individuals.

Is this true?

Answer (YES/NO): YES